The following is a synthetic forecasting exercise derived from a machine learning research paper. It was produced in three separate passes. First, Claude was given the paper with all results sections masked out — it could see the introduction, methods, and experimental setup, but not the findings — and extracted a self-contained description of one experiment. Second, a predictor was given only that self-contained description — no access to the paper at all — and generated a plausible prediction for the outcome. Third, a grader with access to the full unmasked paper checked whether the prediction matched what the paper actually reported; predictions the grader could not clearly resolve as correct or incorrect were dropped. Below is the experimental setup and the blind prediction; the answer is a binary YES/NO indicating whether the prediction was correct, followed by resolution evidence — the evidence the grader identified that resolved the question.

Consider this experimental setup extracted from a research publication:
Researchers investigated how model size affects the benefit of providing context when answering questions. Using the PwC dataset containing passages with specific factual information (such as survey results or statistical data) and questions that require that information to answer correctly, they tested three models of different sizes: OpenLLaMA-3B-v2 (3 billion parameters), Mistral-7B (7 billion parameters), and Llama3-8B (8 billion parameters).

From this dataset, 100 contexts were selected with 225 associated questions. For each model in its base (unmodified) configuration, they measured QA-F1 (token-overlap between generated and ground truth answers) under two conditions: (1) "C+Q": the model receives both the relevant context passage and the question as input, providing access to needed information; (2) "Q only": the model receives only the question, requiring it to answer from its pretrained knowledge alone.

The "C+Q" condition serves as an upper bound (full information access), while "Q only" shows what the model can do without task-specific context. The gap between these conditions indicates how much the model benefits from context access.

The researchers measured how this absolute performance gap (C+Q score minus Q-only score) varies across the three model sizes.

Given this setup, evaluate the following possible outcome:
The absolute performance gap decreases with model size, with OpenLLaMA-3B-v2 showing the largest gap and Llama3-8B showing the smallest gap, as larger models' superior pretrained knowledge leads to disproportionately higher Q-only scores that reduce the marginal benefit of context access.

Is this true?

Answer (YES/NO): NO